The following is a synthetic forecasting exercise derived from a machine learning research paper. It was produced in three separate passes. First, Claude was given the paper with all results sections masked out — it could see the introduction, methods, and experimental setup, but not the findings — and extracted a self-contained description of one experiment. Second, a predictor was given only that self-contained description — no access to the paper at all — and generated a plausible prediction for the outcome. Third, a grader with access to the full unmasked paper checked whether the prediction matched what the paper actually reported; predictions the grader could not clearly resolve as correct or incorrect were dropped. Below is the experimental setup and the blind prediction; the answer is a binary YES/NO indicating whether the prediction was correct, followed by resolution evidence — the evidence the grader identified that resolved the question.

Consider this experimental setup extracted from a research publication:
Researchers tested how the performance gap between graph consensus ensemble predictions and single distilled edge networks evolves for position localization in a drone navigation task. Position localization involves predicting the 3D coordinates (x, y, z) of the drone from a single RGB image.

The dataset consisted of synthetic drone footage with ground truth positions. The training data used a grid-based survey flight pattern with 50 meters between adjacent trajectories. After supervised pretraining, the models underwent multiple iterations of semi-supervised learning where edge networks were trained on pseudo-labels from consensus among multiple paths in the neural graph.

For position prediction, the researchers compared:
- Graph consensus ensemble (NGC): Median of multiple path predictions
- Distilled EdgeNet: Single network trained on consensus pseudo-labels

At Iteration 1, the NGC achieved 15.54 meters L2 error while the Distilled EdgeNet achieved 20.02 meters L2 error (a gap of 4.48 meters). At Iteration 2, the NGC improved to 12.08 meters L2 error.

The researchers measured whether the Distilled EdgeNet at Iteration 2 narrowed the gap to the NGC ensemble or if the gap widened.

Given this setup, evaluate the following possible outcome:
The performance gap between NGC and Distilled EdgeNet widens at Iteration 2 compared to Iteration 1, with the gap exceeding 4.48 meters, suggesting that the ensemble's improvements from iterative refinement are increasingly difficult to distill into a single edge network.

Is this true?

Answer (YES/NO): NO